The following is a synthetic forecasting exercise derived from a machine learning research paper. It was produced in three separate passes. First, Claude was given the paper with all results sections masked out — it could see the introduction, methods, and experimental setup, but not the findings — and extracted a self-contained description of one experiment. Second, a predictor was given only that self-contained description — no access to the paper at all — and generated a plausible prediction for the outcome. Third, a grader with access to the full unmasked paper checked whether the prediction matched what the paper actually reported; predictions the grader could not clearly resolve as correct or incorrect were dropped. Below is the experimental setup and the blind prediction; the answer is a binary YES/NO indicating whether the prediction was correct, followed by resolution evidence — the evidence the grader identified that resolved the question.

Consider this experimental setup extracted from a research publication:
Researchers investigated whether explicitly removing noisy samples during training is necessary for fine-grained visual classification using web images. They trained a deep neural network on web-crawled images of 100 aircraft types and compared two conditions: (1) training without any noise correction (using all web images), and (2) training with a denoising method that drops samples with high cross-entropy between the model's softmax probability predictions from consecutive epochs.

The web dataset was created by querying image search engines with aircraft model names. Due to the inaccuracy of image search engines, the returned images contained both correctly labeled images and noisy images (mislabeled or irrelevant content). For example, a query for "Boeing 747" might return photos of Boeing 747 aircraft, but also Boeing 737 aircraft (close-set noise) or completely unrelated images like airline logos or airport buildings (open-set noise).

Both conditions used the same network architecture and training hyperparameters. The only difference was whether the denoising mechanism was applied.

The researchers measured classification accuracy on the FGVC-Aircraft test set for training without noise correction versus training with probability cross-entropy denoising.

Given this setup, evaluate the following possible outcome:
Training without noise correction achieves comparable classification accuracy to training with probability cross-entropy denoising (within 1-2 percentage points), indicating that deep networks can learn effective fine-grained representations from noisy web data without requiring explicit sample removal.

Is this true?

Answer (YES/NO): NO